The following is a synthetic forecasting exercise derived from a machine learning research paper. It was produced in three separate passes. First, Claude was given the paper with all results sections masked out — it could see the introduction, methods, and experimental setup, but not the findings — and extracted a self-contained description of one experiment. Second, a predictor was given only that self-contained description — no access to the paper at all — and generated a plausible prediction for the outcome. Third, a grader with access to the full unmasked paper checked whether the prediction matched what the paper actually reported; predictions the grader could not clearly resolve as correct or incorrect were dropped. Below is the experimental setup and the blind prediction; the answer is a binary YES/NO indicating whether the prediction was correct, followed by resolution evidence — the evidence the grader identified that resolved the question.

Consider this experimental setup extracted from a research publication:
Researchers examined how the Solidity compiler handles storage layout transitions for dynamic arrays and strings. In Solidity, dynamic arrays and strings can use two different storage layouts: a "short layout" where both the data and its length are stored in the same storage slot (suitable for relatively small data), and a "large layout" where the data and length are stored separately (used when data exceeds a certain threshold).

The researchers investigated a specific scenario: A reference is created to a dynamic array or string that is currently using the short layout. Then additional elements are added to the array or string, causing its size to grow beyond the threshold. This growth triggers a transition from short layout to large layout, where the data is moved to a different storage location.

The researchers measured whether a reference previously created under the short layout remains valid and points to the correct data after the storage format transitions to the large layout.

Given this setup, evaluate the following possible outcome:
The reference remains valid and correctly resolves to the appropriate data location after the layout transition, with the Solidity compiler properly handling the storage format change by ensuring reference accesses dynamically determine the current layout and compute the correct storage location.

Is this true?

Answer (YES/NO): NO